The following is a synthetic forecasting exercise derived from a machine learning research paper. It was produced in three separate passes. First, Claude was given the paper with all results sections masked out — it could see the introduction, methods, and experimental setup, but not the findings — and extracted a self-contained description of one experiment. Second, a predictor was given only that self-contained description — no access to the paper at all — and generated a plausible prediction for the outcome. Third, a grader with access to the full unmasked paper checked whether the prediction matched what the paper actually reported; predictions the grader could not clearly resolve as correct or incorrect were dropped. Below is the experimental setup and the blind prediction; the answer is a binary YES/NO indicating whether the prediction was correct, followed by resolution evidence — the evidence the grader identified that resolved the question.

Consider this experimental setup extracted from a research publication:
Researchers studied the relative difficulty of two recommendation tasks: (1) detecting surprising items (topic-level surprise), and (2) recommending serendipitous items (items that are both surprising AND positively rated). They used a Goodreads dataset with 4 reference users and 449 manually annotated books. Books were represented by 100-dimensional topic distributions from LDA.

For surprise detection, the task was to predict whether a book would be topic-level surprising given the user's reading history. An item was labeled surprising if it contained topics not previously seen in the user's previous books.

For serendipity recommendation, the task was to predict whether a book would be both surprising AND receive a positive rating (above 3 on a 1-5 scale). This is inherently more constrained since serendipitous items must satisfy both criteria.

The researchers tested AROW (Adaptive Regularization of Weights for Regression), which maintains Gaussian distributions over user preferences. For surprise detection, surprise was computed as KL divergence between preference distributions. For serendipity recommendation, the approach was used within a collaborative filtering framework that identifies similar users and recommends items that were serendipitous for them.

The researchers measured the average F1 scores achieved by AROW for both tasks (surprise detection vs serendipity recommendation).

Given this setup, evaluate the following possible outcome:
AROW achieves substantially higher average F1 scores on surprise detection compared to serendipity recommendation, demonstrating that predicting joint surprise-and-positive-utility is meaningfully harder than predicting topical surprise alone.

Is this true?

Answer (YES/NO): YES